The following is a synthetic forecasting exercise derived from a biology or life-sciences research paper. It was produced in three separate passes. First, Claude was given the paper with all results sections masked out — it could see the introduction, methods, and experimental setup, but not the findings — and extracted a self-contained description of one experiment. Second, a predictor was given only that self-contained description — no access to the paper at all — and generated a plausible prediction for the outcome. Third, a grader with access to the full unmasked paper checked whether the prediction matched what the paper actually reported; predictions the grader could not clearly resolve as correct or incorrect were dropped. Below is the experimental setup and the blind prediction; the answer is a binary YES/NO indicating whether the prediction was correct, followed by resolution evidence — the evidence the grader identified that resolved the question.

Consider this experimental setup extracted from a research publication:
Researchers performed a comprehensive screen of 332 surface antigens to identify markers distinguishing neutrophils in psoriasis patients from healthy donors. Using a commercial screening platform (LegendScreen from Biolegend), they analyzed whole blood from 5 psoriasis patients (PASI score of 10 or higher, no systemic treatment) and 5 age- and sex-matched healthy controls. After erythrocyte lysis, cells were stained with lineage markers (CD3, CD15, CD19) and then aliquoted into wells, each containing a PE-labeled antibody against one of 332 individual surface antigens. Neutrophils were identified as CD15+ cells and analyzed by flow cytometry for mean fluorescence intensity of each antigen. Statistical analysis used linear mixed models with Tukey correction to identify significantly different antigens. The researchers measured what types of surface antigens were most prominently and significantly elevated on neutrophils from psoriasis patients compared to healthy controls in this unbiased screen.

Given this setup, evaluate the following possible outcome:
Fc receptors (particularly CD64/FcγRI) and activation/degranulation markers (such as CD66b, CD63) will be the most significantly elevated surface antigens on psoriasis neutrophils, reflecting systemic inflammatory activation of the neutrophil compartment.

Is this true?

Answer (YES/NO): NO